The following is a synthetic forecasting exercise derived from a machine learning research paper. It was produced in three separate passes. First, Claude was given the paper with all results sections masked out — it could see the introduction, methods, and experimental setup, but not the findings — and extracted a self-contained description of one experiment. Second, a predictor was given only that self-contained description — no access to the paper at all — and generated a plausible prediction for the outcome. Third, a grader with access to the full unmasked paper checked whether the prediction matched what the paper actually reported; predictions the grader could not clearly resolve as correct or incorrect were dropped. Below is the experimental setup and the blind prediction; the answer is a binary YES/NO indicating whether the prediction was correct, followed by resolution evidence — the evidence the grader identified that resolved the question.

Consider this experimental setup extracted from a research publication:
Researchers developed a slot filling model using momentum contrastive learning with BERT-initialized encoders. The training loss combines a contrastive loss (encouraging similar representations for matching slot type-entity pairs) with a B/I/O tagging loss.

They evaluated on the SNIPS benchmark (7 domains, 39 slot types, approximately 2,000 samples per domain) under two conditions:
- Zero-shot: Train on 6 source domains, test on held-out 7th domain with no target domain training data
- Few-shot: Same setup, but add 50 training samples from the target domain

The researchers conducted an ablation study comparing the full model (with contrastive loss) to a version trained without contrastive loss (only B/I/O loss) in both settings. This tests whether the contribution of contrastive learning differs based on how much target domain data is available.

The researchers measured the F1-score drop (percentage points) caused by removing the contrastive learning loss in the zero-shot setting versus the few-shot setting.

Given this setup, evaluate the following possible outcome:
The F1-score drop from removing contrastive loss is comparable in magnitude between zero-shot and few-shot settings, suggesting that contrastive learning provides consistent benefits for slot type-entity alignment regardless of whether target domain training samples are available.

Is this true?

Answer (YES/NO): NO